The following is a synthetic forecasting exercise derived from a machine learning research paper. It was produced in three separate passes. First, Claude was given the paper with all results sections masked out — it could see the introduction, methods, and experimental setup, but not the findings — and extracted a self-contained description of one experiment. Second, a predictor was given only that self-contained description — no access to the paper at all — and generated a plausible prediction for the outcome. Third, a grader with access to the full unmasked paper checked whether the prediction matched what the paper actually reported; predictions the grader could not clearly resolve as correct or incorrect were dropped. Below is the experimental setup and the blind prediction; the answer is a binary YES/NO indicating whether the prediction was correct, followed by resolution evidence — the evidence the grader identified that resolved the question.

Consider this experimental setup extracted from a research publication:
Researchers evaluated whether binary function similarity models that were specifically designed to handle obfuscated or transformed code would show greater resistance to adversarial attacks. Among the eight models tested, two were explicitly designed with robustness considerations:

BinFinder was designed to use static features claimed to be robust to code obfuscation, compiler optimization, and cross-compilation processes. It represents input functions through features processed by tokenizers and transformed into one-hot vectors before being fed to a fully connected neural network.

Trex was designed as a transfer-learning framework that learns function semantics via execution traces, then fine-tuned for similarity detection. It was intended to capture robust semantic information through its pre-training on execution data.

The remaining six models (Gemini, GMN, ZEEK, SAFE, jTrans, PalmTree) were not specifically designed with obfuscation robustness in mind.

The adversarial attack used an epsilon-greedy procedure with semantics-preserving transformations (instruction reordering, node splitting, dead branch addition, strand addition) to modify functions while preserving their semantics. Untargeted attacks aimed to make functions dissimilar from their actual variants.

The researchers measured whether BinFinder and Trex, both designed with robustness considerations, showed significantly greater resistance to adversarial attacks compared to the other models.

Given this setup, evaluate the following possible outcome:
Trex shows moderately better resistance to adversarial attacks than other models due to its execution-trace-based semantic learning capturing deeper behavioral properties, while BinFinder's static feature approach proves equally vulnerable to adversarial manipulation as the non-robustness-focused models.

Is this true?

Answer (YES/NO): NO